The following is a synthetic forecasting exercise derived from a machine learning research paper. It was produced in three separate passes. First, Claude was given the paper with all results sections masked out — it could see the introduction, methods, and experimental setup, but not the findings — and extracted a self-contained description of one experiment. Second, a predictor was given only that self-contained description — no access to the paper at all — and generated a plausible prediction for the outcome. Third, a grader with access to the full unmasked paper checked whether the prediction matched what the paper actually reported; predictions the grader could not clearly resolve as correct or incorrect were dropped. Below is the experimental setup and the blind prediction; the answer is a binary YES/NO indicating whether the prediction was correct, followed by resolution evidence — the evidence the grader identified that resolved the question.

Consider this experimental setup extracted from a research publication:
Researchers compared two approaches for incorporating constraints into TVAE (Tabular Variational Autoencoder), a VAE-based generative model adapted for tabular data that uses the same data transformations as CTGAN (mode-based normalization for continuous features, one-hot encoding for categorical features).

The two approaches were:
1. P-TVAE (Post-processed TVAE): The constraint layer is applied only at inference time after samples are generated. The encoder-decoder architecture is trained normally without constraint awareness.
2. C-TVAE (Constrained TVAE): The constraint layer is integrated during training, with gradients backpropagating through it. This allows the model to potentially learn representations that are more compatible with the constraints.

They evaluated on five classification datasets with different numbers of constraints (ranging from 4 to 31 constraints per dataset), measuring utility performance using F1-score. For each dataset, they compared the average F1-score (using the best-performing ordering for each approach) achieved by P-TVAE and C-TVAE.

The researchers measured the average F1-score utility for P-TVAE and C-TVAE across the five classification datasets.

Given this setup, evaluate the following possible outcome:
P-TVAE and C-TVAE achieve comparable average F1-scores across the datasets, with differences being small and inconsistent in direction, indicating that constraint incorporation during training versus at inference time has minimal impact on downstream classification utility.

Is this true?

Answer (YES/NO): NO